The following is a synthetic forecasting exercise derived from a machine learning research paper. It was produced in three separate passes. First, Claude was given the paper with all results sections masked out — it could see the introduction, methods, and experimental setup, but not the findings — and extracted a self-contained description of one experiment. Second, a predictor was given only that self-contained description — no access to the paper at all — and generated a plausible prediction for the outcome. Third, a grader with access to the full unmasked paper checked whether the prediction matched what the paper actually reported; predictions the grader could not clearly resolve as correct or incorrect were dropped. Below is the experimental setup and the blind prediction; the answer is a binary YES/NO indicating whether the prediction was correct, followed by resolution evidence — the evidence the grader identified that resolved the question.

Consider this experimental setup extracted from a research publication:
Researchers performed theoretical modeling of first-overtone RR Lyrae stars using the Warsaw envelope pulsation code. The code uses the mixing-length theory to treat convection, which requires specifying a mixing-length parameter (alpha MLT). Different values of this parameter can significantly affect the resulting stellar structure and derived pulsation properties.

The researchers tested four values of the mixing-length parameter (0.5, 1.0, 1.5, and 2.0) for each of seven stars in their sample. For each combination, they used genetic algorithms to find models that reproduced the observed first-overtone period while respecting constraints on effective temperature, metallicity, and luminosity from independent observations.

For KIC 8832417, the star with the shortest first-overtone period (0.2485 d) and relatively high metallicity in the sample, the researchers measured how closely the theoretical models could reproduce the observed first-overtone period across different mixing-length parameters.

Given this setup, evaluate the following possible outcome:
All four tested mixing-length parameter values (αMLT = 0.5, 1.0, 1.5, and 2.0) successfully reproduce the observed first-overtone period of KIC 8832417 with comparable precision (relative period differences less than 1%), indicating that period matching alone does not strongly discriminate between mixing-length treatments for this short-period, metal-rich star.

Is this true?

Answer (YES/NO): YES